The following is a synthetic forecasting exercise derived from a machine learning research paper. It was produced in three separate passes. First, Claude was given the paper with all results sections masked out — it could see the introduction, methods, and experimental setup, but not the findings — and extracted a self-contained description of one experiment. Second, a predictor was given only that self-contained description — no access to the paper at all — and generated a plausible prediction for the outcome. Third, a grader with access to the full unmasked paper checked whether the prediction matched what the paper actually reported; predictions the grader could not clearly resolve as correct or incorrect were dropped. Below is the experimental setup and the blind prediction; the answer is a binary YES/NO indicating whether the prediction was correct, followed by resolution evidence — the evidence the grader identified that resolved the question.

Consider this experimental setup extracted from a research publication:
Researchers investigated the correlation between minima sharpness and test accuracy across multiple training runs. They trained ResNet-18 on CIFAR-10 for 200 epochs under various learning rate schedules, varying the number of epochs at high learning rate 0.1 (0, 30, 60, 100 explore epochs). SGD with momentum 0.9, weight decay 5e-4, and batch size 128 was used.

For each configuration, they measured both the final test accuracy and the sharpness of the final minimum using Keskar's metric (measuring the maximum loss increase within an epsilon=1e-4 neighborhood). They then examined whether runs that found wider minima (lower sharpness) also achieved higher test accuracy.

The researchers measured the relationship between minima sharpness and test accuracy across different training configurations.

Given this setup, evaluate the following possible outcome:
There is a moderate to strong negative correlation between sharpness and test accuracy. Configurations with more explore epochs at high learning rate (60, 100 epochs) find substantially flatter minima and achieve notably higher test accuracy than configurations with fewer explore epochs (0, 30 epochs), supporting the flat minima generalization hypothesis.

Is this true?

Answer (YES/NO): YES